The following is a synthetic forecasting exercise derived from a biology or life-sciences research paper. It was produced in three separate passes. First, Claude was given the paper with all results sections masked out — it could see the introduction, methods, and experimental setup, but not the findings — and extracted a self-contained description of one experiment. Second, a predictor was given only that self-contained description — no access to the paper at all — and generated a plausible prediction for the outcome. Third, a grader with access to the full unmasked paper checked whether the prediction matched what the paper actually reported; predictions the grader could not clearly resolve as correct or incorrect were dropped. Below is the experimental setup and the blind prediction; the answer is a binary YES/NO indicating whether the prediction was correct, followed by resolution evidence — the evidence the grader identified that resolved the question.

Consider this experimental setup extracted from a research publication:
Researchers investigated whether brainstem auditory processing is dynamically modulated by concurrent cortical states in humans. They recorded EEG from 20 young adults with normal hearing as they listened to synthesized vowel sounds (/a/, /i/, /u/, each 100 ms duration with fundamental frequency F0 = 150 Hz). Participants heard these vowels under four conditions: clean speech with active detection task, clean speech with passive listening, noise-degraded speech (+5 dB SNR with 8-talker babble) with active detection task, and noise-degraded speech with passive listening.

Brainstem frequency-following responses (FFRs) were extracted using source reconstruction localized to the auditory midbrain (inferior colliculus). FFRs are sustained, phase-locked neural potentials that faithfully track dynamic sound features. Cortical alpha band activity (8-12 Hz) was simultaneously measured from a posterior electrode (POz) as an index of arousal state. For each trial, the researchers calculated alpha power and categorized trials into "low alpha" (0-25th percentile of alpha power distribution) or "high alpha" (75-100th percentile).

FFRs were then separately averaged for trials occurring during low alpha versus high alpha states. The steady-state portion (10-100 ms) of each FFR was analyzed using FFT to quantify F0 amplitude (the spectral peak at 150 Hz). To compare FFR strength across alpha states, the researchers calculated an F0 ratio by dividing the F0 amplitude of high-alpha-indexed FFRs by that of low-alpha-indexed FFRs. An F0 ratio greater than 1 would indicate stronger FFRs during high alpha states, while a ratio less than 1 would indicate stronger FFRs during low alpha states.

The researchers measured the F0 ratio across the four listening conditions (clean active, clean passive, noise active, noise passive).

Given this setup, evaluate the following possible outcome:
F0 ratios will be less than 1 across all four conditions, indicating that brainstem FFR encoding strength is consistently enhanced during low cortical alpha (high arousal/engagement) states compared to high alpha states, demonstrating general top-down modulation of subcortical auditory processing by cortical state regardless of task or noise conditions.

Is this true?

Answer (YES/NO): NO